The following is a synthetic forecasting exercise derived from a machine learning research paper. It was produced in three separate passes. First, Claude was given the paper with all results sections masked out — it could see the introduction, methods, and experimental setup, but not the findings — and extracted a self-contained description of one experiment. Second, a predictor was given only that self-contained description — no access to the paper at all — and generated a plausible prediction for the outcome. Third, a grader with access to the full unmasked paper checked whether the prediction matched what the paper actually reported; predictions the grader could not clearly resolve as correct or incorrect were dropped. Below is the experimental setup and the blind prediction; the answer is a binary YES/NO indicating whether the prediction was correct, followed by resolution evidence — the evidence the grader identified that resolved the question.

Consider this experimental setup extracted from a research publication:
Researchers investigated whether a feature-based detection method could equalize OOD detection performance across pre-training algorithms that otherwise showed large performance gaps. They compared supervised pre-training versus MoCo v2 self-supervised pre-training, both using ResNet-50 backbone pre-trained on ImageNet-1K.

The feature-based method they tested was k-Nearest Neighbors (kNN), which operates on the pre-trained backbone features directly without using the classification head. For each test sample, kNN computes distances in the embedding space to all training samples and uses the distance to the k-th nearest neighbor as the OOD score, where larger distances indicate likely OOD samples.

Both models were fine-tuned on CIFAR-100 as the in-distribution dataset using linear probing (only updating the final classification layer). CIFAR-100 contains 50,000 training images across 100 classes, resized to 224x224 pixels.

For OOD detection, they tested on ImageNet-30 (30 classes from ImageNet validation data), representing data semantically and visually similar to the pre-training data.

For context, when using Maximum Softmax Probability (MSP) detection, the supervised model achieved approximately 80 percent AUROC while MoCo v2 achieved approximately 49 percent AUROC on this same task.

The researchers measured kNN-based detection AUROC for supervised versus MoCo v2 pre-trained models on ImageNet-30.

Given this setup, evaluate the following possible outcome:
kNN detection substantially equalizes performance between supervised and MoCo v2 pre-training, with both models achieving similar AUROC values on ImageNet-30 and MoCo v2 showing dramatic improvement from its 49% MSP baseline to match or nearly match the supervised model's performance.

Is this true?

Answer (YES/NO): YES